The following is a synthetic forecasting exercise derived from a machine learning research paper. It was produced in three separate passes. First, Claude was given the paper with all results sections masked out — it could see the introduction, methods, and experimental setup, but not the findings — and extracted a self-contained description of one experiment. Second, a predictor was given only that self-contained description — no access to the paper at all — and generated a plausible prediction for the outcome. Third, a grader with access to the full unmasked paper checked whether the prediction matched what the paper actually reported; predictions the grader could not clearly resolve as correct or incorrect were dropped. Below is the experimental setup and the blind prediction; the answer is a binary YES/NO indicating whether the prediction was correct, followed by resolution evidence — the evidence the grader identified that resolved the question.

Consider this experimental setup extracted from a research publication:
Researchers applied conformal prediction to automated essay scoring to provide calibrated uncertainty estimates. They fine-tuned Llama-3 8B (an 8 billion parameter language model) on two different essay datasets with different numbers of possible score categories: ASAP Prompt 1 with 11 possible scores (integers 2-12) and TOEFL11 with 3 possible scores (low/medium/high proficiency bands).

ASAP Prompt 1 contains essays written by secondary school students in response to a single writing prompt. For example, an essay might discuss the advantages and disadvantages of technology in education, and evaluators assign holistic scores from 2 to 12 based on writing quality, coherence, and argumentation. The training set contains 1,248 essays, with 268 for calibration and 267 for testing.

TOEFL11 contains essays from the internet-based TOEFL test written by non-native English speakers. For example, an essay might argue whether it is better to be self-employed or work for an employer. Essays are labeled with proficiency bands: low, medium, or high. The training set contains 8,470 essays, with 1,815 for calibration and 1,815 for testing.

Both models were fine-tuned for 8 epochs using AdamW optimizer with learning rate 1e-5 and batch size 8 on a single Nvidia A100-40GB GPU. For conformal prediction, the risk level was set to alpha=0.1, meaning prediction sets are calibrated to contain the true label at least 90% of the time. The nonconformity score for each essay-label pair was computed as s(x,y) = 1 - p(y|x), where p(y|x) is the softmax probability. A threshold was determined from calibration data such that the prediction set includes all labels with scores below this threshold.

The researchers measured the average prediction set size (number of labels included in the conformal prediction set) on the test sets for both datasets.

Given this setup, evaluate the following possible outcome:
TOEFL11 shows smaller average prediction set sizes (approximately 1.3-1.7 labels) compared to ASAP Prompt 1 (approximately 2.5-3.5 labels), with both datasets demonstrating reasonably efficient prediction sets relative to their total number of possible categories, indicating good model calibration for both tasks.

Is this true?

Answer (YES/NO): NO